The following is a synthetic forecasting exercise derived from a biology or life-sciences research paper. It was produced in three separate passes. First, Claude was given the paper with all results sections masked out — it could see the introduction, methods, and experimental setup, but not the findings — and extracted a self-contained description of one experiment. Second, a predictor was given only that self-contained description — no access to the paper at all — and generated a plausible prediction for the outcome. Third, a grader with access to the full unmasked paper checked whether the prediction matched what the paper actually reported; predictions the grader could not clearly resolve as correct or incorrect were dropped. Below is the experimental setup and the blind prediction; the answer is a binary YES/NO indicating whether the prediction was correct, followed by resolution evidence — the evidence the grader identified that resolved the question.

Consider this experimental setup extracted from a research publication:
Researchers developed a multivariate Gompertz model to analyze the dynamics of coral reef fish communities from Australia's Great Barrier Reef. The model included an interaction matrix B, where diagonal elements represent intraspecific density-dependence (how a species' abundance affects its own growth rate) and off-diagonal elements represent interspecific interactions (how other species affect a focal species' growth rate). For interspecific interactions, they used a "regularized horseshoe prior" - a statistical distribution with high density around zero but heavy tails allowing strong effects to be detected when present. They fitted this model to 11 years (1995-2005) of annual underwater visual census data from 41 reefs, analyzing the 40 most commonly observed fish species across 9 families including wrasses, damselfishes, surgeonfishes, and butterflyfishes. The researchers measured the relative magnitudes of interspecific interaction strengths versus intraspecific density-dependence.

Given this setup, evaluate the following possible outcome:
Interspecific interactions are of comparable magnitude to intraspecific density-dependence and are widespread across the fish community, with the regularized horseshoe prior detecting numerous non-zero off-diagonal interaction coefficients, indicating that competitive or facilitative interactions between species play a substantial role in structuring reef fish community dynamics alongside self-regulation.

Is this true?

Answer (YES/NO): NO